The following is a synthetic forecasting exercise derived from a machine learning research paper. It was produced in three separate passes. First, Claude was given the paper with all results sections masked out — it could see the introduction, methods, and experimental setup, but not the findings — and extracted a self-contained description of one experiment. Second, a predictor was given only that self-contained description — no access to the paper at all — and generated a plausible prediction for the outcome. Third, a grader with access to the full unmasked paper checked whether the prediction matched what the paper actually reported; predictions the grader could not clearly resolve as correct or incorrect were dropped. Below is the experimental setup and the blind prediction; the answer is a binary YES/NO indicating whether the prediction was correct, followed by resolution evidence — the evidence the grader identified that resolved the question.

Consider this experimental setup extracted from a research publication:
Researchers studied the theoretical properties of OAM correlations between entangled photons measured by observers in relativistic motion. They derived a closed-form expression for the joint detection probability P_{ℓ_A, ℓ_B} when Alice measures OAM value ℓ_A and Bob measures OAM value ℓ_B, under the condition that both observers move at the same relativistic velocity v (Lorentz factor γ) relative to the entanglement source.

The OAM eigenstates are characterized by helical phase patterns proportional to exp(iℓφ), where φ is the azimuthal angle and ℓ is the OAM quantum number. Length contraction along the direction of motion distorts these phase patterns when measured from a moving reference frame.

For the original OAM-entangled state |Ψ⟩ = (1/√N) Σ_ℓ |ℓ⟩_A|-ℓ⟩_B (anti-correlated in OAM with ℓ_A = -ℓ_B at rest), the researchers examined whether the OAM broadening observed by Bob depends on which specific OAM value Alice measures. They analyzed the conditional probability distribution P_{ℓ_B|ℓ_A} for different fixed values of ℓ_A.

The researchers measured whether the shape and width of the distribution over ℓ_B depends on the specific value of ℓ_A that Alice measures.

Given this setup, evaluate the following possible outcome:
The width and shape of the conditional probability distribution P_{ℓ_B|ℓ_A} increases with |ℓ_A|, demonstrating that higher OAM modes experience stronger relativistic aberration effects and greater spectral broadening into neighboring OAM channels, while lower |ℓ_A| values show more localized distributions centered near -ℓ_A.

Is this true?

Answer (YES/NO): NO